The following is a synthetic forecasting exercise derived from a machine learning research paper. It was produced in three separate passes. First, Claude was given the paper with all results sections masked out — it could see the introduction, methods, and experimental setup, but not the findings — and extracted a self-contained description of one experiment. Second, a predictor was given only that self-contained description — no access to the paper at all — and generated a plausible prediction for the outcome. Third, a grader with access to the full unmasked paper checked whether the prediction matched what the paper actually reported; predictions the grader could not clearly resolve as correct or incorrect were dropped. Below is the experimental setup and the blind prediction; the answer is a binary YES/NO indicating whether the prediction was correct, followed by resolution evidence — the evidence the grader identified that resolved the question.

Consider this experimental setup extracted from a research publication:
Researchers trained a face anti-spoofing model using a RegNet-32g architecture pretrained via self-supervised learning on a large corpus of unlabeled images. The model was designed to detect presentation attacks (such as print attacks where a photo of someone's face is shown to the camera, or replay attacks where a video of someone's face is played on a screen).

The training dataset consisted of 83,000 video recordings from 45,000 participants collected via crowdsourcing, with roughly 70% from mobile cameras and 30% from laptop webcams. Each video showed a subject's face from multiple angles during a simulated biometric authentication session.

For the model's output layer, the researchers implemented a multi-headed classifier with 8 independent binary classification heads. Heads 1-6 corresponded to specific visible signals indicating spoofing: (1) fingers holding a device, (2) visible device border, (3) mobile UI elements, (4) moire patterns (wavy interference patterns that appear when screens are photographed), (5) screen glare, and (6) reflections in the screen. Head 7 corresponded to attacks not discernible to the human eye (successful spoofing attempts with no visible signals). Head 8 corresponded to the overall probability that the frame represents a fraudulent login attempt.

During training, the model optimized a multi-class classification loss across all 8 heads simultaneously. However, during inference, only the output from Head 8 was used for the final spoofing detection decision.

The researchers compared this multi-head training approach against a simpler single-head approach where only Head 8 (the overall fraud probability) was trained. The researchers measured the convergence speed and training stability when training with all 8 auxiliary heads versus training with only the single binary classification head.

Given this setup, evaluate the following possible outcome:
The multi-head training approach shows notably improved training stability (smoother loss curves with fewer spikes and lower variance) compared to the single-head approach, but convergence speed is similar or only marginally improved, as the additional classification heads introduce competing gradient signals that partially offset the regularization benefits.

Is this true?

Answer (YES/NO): NO